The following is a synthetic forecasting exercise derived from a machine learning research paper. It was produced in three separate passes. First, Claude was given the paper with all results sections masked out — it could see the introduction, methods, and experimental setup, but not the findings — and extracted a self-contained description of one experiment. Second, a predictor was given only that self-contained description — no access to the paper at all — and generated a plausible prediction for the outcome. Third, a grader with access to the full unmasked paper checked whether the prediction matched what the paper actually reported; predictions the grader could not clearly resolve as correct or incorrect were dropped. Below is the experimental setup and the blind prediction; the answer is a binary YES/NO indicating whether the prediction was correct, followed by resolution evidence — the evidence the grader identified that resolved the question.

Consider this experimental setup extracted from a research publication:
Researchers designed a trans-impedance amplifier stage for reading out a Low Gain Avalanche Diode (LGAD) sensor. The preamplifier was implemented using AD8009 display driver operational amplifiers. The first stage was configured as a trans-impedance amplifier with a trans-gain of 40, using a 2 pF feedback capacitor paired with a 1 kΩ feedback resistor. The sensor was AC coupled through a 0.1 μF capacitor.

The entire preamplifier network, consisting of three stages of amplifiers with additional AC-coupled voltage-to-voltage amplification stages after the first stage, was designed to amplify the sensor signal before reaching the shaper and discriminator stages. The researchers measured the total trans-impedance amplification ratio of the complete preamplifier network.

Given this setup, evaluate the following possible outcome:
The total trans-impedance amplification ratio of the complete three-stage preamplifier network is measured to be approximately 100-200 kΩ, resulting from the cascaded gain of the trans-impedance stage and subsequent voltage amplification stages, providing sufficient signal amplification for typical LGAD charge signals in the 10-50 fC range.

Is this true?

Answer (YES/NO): NO